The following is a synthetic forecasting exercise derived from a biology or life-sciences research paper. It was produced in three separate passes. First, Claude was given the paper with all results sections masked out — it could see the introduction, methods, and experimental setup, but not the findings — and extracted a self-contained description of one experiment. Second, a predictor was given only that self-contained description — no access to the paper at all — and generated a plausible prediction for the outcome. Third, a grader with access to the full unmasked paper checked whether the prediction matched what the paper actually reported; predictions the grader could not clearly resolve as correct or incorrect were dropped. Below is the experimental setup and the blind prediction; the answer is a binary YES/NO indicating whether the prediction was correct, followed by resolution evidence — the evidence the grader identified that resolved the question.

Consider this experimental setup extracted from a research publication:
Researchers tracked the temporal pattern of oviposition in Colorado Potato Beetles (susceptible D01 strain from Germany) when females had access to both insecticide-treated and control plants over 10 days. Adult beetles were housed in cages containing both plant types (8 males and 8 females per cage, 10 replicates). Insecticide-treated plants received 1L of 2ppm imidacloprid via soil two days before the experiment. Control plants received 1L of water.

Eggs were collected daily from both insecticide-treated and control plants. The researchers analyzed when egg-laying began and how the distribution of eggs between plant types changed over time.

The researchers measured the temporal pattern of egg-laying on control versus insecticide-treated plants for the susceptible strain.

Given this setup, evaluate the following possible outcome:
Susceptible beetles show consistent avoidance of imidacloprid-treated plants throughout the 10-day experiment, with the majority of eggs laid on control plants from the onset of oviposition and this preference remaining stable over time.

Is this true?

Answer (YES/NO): NO